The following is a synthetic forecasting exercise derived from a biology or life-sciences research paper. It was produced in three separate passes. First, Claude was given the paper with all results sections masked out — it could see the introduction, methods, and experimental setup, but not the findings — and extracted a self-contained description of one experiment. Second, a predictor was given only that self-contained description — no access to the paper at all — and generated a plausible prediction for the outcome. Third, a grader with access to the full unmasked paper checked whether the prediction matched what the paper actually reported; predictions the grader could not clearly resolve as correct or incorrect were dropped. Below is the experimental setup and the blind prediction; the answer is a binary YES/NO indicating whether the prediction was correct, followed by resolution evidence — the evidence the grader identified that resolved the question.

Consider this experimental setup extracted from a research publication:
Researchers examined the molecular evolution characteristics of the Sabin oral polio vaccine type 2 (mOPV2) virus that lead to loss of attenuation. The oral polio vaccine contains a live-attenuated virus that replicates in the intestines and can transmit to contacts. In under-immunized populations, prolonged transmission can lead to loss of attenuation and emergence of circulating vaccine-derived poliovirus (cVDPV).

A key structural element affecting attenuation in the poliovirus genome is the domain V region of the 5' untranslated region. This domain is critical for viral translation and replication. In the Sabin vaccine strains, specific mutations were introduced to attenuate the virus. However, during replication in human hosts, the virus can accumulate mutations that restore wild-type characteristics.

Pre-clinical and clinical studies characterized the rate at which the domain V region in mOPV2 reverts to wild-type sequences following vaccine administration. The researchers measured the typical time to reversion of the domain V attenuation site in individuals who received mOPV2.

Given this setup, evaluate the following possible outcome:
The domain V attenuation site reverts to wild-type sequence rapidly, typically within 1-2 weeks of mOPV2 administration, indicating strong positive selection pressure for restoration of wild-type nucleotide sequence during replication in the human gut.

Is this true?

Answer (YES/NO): YES